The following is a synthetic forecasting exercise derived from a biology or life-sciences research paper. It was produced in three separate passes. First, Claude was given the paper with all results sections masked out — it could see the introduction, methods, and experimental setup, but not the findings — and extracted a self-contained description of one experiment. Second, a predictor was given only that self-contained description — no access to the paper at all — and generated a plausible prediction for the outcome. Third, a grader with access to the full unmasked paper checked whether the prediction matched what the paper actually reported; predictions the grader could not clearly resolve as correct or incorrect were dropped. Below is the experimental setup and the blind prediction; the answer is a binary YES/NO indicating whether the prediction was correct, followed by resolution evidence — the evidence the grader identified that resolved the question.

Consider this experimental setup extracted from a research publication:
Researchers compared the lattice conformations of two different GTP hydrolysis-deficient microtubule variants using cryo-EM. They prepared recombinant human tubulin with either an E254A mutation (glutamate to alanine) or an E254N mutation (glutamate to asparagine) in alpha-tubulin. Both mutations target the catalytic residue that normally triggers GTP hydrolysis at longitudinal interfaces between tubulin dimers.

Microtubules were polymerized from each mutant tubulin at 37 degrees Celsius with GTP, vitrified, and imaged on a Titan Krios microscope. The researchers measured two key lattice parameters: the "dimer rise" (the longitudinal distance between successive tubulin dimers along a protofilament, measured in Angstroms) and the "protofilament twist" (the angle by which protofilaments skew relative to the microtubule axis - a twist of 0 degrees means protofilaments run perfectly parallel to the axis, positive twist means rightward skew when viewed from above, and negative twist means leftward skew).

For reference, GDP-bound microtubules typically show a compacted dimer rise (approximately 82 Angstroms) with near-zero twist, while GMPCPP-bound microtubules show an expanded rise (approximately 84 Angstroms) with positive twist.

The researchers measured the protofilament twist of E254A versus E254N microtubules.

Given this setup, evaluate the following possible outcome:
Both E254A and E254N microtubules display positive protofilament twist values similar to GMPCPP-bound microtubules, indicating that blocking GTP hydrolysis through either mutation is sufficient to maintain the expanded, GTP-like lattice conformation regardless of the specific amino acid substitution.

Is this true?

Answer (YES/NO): NO